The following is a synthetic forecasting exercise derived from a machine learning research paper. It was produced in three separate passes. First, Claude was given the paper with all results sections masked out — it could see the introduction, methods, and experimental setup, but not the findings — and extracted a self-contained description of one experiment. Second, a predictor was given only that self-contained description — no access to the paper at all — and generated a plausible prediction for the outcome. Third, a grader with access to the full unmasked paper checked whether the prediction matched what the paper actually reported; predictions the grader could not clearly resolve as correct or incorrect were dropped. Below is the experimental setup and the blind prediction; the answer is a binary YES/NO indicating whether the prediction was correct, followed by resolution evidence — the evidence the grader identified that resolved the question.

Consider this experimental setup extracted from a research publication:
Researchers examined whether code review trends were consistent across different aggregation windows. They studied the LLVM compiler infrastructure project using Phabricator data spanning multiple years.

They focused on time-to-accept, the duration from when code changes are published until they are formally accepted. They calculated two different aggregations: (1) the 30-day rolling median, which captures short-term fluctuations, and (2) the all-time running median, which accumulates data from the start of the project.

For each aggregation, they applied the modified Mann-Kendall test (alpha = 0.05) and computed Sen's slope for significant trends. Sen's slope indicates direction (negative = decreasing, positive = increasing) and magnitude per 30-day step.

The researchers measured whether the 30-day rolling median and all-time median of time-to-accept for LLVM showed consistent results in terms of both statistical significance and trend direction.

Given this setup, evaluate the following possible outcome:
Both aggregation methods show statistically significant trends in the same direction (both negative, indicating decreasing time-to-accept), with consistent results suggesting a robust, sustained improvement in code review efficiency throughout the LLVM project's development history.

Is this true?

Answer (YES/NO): YES